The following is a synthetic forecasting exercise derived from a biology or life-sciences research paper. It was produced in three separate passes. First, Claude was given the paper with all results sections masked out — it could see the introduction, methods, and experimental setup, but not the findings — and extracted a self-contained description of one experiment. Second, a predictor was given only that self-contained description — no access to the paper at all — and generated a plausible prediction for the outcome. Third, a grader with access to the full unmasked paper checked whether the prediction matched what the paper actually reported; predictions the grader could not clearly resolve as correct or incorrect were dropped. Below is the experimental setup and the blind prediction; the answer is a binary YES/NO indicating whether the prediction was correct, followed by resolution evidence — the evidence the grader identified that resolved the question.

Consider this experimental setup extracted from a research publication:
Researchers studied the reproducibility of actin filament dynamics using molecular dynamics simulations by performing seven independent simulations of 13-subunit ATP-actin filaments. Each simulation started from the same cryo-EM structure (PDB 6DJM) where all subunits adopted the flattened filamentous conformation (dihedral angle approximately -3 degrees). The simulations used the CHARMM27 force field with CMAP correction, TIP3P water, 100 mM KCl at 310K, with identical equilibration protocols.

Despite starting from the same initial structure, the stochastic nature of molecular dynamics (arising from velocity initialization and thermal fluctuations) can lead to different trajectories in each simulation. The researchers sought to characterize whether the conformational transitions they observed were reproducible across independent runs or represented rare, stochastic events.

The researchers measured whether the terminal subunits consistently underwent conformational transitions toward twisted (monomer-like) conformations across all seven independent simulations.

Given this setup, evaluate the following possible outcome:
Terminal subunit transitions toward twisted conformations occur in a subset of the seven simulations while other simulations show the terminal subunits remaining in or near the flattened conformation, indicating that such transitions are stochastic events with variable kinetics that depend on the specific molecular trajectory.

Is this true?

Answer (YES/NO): NO